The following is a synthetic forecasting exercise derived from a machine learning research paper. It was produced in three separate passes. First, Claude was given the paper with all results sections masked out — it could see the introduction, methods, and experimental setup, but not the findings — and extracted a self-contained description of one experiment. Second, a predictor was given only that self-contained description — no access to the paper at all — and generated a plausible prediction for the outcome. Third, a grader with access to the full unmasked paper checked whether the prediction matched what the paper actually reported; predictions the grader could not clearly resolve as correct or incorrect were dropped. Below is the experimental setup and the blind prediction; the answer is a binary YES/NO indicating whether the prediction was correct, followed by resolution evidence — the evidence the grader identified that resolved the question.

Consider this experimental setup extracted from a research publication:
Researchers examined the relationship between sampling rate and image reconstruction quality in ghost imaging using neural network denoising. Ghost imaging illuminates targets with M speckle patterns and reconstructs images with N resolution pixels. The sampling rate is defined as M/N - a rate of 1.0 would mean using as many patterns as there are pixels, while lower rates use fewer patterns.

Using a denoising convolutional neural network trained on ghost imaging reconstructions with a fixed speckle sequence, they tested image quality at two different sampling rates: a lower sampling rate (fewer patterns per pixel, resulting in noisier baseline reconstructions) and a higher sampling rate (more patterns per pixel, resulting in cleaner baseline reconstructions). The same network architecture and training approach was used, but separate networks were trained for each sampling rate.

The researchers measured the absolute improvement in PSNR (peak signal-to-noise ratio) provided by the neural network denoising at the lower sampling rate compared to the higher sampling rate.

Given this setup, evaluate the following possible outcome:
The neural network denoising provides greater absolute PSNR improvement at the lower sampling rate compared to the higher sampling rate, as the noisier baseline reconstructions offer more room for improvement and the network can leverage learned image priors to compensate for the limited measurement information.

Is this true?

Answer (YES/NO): NO